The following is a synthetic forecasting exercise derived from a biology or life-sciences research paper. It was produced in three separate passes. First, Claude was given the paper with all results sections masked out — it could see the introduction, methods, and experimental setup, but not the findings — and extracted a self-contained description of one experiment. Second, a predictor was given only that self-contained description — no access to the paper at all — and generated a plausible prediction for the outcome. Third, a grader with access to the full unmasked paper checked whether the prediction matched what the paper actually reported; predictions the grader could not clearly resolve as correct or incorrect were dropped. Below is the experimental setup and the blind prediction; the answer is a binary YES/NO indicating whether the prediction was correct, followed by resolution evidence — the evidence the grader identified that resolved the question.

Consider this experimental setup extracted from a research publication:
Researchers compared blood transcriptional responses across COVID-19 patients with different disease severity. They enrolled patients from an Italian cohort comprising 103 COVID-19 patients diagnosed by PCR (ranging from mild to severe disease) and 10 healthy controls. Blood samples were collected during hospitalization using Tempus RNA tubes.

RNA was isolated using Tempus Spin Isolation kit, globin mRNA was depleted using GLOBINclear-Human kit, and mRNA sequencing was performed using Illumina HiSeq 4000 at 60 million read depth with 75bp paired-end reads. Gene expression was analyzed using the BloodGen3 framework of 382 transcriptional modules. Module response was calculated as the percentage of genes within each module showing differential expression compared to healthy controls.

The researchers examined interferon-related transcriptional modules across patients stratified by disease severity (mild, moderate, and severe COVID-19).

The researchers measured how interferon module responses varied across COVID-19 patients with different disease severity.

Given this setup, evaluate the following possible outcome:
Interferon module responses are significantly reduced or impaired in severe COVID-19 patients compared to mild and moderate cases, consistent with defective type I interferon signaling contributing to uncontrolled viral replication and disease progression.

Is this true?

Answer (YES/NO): NO